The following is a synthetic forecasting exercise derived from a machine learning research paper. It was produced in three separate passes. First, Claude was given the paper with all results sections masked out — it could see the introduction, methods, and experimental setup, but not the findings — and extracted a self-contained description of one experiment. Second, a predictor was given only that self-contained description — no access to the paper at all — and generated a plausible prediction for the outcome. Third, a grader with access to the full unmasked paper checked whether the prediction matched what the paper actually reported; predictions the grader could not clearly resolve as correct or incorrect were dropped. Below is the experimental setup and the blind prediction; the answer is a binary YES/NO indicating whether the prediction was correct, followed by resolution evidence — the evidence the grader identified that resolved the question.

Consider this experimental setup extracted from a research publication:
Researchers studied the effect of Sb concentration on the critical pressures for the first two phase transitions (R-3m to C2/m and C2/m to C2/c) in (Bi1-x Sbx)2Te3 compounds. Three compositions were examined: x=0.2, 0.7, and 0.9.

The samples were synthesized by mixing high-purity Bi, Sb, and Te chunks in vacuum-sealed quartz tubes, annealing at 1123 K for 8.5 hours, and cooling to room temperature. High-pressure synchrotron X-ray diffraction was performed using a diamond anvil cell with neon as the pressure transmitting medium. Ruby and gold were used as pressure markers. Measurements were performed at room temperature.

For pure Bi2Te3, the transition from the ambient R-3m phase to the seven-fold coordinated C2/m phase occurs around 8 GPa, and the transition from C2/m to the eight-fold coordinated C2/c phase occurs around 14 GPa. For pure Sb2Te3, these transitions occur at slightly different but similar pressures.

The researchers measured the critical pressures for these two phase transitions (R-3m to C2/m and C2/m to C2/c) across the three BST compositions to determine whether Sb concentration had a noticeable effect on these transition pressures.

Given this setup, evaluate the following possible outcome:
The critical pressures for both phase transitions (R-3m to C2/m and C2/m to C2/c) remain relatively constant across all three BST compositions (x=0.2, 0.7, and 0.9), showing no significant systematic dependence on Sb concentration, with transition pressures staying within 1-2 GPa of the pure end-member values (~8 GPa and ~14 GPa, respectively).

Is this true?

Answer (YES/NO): YES